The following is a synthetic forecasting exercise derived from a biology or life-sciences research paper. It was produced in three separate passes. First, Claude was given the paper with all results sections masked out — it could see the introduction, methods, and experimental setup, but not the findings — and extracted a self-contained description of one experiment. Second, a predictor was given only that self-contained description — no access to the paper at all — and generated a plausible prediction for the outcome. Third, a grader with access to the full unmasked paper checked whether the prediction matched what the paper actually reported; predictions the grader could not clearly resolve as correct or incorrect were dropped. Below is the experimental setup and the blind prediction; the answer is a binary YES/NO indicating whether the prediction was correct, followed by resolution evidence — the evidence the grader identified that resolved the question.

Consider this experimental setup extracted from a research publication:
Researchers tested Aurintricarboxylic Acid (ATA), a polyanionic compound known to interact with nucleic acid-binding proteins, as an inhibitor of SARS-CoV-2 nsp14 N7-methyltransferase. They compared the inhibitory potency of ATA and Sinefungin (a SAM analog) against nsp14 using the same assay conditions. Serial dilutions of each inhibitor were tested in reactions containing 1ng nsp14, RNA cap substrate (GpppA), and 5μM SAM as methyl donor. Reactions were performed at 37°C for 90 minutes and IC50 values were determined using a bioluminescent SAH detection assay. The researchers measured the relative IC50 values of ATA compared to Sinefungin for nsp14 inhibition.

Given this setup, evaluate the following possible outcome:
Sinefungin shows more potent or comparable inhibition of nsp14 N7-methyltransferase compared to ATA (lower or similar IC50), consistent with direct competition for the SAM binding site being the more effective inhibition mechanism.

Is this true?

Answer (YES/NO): YES